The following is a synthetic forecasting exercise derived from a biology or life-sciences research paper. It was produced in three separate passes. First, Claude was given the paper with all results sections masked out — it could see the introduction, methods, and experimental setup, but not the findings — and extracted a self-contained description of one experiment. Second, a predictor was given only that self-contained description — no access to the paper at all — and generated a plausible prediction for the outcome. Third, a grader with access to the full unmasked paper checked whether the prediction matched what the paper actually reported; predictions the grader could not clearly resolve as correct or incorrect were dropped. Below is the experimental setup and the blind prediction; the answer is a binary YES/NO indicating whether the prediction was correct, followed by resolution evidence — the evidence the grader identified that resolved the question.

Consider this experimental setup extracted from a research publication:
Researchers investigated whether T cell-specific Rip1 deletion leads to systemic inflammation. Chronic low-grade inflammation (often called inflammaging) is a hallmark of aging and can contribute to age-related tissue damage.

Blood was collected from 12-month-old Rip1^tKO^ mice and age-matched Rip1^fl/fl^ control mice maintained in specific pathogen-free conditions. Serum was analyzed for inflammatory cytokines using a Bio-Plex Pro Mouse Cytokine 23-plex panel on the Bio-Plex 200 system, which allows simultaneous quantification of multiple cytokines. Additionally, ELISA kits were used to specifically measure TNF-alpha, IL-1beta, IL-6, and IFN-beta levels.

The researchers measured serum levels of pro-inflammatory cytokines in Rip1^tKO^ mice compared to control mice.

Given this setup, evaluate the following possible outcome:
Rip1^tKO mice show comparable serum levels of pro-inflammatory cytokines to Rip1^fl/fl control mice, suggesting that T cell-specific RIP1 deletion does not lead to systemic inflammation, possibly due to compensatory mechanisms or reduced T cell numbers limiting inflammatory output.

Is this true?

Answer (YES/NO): NO